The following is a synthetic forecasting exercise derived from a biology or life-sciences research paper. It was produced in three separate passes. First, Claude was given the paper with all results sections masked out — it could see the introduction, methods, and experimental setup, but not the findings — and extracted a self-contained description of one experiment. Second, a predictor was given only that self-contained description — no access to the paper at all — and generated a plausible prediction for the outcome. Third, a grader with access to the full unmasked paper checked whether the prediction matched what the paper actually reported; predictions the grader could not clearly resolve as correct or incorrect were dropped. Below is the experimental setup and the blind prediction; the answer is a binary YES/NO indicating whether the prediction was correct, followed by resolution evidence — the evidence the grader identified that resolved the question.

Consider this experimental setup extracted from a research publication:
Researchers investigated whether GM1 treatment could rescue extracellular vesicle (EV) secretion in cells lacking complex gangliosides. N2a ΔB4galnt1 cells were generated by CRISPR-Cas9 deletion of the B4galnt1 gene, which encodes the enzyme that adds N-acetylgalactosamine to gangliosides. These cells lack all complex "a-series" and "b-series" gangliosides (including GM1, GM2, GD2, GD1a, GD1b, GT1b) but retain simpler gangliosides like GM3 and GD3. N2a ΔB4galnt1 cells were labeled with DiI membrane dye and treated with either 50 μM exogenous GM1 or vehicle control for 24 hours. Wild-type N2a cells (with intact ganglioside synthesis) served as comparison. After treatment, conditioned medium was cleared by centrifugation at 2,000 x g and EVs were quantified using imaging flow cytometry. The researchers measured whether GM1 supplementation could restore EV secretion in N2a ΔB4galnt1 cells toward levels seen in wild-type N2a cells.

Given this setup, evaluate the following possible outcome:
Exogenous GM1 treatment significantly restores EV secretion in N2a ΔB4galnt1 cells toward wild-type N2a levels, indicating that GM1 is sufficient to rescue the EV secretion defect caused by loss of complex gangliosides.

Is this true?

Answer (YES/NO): YES